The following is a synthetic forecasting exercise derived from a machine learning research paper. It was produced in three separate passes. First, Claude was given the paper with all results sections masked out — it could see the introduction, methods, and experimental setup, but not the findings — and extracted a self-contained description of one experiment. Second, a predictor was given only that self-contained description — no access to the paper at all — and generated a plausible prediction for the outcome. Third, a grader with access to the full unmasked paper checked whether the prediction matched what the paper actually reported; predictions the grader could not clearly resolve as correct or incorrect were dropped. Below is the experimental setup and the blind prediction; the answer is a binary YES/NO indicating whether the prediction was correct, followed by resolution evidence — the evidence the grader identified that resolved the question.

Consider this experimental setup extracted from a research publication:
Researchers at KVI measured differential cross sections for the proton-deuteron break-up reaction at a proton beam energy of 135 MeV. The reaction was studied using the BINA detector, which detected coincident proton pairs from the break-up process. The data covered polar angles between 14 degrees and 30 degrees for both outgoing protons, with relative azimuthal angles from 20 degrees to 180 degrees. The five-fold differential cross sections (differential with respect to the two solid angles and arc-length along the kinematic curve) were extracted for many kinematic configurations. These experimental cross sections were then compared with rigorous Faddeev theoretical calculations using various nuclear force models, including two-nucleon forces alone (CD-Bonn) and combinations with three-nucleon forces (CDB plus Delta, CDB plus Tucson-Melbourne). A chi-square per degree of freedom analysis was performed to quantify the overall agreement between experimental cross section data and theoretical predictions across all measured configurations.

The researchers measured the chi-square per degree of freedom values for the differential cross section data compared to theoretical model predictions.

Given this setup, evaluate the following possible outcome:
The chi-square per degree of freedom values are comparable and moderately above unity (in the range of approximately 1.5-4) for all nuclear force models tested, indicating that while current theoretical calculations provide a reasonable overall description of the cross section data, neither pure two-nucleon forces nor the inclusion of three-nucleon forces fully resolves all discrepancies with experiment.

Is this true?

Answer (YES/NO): NO